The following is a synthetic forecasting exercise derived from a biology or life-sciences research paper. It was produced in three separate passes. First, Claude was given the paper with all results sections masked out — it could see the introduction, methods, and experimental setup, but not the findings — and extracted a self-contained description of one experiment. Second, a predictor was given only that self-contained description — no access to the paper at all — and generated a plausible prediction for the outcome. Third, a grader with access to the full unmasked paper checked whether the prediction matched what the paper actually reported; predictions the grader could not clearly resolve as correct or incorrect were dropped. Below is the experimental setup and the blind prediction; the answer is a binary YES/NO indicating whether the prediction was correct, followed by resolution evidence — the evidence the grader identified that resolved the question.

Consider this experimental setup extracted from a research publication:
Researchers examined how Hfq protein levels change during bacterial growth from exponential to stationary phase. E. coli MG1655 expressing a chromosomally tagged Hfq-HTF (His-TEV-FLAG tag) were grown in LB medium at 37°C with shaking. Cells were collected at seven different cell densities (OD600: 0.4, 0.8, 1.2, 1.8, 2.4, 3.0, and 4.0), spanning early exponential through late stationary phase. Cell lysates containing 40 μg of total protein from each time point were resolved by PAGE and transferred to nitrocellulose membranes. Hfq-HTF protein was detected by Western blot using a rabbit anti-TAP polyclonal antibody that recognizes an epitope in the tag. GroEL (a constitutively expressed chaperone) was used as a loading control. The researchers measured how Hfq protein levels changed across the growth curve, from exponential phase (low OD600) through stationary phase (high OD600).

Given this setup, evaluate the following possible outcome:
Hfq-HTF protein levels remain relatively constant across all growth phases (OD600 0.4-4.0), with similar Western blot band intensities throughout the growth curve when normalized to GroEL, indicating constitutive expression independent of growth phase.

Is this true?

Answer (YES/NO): NO